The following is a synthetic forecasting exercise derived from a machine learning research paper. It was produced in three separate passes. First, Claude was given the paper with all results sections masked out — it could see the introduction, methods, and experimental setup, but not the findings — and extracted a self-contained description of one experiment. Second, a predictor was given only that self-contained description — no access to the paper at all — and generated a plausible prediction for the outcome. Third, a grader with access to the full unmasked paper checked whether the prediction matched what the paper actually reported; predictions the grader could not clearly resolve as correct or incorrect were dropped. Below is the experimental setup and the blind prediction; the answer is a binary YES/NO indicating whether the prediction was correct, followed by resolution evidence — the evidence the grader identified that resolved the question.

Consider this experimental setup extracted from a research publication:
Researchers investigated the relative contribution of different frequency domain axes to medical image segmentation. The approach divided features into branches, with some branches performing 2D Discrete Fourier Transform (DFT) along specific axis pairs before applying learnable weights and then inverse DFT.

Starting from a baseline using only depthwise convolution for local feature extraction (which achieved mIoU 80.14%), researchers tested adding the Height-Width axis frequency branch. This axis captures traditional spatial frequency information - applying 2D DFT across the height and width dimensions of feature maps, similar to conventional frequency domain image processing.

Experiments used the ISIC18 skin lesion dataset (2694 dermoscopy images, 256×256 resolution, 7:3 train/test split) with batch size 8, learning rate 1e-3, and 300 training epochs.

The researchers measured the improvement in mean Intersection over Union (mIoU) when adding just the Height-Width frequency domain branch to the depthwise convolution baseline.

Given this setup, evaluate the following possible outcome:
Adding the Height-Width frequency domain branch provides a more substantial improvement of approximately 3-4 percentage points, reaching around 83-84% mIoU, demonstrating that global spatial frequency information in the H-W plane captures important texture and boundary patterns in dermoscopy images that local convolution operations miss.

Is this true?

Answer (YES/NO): NO